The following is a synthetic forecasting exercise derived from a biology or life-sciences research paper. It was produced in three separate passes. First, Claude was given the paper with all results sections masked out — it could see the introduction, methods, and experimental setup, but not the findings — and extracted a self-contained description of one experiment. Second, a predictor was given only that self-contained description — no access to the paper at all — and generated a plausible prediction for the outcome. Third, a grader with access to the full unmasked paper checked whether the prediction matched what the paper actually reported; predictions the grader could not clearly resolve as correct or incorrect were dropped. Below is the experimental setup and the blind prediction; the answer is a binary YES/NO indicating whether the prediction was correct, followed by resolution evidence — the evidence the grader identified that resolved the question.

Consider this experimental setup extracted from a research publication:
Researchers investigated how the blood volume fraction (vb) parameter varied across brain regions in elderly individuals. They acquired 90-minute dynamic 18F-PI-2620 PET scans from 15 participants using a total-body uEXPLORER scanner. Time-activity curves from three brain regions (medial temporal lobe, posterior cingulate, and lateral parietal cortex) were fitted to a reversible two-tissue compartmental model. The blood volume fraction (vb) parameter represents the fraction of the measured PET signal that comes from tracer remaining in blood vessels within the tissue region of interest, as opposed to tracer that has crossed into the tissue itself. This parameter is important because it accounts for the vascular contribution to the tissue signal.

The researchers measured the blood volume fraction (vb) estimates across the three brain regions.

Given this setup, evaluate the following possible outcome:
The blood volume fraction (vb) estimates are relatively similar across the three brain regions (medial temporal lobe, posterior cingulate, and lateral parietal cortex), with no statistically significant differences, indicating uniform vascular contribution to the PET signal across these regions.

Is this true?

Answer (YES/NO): NO